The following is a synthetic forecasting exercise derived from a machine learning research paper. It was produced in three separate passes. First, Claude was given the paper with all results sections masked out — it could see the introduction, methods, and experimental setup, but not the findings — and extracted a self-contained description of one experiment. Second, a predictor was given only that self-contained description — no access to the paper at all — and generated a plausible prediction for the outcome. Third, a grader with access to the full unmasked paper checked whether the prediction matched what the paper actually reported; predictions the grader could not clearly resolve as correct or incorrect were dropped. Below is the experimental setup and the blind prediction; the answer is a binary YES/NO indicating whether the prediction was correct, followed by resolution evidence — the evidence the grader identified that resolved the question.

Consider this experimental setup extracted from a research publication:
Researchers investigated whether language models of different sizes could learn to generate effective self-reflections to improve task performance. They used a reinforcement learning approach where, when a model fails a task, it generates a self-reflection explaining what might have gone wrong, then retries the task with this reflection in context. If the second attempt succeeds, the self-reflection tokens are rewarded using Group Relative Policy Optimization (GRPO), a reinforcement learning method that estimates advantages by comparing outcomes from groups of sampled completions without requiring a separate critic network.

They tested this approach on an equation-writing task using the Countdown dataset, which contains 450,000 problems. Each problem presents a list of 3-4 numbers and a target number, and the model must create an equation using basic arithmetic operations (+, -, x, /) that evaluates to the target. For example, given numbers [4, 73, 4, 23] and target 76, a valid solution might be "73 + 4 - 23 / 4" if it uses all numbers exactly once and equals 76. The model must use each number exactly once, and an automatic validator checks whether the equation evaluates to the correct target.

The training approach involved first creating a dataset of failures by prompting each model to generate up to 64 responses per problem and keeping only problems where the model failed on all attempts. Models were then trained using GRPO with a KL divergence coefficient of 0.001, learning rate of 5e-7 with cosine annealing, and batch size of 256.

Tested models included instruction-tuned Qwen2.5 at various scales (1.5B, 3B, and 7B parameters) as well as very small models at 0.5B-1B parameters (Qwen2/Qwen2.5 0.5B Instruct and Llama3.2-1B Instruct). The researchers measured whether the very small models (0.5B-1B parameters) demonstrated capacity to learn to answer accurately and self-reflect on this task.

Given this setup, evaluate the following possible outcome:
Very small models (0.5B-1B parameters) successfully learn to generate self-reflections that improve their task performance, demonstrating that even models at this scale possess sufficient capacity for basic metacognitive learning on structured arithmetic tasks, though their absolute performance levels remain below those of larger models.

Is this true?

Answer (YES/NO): NO